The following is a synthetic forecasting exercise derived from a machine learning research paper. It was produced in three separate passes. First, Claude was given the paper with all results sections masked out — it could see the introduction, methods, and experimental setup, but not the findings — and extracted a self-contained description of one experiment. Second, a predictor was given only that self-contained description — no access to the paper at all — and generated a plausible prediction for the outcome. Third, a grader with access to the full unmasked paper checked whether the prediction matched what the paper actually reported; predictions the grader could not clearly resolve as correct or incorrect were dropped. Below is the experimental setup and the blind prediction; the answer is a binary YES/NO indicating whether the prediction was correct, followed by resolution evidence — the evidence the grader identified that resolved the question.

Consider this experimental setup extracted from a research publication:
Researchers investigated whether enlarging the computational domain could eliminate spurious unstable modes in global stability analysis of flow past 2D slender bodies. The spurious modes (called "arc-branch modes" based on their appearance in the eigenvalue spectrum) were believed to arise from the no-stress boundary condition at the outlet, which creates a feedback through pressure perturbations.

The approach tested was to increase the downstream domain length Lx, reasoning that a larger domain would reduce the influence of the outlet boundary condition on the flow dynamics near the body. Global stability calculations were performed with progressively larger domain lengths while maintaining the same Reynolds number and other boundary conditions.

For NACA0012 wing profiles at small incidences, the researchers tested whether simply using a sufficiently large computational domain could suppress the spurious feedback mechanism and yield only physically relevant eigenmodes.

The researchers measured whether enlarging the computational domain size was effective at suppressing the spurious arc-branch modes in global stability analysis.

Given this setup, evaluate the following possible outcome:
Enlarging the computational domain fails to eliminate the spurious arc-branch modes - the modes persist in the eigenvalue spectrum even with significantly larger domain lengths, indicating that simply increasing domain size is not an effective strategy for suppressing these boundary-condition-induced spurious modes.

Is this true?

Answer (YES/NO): YES